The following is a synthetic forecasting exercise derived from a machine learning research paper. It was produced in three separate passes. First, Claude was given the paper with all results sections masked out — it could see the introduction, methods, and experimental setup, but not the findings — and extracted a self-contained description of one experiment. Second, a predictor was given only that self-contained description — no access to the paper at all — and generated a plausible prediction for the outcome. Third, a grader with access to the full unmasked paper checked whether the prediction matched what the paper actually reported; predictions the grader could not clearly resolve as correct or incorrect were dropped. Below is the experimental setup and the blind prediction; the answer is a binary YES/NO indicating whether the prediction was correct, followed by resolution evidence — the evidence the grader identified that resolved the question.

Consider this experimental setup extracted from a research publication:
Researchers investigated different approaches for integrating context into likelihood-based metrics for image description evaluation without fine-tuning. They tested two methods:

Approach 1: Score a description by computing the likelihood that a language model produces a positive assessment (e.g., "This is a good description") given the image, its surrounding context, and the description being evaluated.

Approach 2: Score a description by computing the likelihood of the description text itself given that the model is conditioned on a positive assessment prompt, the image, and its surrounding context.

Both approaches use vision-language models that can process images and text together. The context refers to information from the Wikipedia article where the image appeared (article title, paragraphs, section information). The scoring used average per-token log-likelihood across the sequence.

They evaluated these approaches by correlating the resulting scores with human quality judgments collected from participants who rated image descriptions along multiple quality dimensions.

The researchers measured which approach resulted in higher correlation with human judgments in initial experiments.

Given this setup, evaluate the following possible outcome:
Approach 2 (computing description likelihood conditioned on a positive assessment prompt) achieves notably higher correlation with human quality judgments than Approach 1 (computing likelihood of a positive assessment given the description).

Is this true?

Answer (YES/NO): YES